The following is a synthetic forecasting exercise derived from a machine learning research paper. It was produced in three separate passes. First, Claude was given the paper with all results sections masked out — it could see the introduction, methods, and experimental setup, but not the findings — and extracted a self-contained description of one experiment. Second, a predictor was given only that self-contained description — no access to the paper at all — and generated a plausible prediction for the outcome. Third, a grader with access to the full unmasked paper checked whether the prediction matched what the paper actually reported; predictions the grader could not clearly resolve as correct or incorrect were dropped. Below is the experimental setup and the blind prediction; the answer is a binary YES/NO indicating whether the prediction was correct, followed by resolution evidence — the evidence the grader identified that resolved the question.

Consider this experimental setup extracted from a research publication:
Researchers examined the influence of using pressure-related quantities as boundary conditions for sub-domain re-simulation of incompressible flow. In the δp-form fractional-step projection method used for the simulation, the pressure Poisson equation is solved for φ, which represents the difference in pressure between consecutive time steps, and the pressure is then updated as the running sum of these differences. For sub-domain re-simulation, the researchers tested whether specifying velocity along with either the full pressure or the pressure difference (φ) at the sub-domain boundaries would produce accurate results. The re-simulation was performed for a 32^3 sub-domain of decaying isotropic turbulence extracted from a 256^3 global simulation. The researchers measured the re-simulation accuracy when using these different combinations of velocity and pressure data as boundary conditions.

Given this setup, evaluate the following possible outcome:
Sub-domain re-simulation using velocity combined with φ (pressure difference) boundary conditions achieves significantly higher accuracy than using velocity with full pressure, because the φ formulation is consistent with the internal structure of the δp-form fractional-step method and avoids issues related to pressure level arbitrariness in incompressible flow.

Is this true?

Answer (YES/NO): NO